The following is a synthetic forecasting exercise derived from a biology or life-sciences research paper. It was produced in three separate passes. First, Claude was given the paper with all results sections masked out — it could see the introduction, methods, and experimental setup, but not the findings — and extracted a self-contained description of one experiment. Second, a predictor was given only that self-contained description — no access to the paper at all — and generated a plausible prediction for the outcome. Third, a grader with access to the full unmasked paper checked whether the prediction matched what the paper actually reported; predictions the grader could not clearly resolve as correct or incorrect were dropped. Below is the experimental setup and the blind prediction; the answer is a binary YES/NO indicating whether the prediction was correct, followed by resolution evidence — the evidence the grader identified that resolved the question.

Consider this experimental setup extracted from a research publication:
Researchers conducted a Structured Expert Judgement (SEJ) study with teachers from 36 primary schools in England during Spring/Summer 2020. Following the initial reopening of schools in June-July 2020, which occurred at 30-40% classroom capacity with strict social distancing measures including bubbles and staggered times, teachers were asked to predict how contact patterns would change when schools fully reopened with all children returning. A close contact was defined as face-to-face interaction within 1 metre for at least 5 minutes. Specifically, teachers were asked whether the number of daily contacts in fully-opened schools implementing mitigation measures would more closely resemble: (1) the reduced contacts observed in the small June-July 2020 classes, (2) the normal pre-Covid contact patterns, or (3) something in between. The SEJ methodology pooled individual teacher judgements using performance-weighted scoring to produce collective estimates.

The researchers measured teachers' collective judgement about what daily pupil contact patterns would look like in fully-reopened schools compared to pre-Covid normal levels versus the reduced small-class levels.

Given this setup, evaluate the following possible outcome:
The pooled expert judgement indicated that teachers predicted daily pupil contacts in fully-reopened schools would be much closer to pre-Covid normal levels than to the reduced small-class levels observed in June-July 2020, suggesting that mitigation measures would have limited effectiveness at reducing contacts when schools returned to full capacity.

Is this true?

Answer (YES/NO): NO